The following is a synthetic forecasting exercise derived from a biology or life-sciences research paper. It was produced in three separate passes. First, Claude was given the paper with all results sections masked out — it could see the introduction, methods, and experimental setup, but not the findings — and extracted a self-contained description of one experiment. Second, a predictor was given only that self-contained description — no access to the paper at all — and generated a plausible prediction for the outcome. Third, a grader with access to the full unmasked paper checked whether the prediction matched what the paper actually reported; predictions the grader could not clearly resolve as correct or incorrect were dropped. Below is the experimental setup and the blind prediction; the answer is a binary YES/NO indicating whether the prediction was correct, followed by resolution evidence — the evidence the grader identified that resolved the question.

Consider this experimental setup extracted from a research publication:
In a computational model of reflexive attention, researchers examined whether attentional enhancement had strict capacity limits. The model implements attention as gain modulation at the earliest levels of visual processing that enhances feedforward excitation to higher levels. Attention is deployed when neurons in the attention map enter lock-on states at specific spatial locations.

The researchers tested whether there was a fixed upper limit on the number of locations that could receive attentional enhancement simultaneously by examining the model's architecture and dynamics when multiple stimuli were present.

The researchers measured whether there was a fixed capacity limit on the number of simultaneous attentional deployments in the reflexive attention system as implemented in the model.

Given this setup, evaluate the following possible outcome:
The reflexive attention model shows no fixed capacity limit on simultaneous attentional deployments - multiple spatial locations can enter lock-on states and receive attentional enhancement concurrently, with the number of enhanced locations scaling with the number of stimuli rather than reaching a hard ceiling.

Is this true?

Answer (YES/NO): YES